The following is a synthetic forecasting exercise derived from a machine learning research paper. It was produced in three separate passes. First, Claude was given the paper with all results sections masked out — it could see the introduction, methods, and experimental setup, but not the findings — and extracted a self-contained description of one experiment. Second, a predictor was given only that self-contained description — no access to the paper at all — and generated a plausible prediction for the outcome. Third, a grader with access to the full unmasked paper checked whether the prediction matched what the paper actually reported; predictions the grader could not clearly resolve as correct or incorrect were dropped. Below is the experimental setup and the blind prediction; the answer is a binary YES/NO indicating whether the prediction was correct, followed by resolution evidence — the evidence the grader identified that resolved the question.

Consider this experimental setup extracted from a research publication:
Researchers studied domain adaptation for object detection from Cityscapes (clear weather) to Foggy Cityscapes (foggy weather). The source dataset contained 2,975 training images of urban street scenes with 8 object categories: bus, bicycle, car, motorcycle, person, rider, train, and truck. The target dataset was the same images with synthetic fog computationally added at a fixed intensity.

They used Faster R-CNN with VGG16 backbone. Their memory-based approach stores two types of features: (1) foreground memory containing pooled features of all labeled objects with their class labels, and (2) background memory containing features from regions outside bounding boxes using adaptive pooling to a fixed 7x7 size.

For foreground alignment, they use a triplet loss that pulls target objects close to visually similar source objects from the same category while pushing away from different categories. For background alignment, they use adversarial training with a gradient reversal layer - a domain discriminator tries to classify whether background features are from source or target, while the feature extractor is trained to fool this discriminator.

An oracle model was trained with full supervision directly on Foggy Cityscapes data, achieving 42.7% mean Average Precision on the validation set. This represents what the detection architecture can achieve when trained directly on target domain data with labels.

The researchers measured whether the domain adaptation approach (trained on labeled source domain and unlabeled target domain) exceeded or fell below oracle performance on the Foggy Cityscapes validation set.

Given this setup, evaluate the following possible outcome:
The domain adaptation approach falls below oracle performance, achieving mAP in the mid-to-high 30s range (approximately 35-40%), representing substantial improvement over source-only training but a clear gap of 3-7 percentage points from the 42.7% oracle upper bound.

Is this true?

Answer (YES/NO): NO